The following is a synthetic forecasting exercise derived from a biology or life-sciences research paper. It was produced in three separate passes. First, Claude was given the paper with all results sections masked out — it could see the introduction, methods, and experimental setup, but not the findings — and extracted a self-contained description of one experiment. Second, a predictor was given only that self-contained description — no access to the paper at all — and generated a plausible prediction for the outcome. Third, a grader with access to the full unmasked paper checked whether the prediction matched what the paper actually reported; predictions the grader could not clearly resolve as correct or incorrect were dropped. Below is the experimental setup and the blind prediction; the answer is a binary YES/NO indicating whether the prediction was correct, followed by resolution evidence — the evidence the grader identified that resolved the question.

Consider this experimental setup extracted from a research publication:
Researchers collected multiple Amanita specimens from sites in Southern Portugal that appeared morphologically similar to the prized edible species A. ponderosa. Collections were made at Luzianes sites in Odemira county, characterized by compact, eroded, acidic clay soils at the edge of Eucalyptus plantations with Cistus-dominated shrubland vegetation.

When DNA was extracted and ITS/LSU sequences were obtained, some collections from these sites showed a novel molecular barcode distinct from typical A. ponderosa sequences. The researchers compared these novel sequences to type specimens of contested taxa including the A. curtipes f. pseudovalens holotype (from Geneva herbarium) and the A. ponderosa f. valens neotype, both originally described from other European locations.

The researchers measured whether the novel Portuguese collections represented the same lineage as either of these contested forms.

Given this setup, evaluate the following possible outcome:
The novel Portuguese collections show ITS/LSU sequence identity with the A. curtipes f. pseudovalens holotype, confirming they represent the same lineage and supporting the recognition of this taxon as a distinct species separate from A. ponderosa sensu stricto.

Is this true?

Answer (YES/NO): YES